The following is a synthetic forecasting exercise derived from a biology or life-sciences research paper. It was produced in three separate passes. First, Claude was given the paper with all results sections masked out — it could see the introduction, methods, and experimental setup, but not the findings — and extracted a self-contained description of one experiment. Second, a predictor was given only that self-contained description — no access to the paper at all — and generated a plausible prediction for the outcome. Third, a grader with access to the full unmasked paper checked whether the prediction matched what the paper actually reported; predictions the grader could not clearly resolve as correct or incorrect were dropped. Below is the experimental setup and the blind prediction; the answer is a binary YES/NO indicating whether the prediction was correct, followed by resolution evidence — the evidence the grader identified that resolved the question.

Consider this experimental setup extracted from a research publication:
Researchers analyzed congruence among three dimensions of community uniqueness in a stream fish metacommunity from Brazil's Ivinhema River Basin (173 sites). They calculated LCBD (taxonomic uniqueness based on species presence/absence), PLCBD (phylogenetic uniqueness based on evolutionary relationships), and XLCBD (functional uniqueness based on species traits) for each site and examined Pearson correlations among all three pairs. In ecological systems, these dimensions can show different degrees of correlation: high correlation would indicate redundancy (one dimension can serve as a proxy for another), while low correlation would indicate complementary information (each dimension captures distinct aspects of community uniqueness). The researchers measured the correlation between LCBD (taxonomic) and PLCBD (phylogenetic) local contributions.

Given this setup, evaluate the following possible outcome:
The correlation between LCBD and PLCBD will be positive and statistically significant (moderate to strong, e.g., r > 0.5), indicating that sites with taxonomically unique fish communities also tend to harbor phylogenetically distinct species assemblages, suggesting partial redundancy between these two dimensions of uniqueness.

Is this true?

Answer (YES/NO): NO